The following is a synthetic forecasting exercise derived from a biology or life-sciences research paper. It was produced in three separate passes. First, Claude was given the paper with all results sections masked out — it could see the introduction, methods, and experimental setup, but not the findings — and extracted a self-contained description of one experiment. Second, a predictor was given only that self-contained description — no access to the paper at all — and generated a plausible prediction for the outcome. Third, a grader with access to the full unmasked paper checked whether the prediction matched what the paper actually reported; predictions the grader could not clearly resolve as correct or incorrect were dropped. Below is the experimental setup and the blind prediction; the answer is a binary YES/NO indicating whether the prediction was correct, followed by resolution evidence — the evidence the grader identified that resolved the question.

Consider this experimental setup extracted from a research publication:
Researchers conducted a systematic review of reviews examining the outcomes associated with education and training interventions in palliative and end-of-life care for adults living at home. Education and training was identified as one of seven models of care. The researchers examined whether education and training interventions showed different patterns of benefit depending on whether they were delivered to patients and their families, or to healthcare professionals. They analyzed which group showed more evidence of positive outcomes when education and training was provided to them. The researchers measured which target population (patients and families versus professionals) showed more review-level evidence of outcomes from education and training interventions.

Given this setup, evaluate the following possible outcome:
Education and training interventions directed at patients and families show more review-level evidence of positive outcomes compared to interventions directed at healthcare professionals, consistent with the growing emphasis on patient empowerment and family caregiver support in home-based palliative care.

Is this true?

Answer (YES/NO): YES